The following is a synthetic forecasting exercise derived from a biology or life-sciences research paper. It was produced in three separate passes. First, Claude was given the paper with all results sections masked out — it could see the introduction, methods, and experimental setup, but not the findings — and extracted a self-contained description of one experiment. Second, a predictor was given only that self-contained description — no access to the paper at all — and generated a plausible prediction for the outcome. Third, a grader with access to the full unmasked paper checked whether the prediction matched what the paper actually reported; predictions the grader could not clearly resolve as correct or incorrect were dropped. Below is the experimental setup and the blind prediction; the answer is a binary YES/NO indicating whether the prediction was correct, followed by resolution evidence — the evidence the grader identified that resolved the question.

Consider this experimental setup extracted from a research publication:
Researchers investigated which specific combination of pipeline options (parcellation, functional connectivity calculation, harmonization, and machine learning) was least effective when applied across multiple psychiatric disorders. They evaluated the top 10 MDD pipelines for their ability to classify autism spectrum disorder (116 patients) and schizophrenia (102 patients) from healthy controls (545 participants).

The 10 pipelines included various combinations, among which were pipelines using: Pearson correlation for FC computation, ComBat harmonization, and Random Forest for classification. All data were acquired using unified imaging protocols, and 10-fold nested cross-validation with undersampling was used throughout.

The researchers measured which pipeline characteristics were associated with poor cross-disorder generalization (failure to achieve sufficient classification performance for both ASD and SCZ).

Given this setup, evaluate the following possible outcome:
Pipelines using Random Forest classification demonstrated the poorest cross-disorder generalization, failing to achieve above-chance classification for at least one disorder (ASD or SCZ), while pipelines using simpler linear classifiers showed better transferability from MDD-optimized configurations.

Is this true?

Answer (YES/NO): NO